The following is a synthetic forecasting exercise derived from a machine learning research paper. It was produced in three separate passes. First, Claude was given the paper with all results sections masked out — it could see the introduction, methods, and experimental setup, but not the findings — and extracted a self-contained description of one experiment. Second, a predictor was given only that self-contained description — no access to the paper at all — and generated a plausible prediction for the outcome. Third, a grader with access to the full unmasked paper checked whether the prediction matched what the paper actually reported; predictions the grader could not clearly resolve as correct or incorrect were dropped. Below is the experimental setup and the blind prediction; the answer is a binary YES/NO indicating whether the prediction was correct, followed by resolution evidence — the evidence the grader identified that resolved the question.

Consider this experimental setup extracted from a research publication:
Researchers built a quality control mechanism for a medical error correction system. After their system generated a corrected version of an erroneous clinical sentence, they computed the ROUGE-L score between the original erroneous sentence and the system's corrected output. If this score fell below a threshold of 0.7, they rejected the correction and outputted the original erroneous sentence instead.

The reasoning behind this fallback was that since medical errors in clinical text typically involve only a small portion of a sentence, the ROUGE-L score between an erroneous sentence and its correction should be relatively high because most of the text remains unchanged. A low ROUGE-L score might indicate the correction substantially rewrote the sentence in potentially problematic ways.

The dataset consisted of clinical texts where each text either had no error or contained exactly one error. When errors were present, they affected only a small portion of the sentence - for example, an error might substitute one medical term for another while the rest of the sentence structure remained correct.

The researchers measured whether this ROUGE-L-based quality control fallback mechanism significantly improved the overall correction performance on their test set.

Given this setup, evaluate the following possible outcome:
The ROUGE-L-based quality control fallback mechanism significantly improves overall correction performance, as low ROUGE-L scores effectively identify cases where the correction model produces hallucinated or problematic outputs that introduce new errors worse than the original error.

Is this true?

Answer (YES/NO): NO